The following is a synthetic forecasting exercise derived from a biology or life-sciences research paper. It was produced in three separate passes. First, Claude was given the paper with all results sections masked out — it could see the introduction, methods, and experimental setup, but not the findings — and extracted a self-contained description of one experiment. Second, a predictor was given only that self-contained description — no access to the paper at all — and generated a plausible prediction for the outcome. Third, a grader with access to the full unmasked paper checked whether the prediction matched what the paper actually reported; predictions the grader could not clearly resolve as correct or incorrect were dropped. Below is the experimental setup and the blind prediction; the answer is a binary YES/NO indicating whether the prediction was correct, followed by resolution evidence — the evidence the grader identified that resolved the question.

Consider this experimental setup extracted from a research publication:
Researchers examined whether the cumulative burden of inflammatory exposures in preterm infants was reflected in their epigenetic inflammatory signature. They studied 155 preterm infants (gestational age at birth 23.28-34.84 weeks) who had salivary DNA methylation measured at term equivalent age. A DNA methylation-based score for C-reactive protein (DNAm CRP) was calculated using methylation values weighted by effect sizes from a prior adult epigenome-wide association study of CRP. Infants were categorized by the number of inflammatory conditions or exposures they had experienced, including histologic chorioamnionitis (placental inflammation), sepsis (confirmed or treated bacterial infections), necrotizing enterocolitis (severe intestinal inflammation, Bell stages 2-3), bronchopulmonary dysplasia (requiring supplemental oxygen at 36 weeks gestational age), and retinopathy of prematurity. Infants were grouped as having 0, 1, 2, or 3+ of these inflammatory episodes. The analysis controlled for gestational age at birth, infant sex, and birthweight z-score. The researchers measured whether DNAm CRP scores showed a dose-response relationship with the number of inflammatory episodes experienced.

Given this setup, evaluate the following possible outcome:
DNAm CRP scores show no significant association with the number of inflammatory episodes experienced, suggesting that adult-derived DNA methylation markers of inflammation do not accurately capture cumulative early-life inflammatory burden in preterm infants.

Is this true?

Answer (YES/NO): NO